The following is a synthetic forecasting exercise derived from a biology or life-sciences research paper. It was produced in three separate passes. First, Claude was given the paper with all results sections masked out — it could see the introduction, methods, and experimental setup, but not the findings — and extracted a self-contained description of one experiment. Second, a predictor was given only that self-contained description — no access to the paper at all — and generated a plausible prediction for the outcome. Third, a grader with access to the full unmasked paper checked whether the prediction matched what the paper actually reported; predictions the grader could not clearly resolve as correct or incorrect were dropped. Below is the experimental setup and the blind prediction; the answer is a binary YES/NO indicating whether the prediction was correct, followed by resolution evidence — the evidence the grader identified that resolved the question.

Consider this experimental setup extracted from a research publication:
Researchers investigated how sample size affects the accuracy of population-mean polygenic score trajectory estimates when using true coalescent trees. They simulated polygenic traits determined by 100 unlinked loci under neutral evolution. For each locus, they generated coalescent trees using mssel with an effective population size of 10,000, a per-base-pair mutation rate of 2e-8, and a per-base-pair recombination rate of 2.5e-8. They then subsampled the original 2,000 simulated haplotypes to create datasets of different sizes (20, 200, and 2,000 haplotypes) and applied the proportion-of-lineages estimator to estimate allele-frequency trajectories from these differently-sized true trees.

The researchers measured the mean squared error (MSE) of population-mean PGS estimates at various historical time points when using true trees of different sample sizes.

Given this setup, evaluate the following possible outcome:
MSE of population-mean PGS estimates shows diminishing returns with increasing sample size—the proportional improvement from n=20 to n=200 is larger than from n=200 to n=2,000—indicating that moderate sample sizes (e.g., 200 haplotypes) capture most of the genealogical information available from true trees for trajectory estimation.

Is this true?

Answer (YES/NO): YES